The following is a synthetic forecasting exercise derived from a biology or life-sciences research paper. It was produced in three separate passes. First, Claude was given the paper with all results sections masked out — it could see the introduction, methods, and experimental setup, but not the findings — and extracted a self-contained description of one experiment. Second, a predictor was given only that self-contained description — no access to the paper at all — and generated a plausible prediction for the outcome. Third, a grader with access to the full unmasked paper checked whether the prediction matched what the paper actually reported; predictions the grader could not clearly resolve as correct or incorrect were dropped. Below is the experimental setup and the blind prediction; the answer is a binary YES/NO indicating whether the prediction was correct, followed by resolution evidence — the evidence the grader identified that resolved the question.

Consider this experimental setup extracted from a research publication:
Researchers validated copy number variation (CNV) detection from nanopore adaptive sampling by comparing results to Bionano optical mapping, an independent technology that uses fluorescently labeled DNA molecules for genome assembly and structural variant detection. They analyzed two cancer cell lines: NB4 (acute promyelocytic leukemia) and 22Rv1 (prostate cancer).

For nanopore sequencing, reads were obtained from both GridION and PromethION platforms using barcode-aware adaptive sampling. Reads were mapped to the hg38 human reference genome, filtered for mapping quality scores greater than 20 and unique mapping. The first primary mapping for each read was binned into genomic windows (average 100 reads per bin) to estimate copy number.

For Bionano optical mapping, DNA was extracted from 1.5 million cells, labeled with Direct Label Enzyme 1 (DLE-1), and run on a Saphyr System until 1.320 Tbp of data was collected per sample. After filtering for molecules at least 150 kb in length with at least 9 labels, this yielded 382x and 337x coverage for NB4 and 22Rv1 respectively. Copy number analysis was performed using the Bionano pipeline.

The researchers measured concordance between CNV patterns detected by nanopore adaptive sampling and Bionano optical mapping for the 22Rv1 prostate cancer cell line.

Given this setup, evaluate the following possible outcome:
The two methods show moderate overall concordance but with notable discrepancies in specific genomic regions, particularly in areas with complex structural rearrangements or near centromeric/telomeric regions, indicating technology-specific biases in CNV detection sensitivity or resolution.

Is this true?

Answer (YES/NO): NO